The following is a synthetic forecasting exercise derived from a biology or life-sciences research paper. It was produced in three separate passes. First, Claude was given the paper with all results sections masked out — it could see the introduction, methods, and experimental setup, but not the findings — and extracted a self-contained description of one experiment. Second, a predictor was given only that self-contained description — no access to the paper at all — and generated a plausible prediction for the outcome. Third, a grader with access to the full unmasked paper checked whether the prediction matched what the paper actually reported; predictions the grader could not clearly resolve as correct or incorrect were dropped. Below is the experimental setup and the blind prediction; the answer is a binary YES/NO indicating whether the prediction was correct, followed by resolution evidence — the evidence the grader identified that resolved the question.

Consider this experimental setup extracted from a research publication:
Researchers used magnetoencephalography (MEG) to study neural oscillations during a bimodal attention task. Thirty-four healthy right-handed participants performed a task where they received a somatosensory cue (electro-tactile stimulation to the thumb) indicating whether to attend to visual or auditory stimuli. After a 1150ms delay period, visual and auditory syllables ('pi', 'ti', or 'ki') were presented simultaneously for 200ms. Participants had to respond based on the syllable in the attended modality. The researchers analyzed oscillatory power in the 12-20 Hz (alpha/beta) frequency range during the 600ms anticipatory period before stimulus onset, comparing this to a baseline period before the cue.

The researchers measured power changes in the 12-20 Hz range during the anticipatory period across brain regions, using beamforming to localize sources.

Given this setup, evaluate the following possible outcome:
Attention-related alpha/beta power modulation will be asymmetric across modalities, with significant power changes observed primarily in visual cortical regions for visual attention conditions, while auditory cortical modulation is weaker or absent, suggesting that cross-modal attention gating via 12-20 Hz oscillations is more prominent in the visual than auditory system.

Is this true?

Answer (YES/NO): NO